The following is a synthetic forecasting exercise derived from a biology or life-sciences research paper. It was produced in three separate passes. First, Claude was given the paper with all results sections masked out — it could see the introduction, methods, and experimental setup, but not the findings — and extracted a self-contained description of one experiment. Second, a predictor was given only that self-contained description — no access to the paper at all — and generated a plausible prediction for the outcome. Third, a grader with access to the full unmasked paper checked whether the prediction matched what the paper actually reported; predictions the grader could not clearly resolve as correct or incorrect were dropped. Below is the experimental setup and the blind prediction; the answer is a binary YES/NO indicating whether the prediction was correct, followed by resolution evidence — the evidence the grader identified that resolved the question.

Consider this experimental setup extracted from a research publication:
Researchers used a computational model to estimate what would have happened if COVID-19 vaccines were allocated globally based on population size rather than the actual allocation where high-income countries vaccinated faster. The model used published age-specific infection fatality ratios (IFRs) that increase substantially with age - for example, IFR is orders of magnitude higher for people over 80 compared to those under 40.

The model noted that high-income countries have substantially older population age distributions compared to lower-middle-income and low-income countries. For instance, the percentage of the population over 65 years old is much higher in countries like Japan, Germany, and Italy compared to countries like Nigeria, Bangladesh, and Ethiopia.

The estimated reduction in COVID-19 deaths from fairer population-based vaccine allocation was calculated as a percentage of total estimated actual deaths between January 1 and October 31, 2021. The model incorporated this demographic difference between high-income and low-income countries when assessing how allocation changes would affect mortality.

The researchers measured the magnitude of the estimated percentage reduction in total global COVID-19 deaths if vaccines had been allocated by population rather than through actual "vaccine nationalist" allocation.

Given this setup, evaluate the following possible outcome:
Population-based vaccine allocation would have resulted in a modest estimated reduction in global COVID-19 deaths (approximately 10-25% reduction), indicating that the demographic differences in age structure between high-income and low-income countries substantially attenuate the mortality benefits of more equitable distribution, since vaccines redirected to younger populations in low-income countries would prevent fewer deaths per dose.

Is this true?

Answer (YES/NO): YES